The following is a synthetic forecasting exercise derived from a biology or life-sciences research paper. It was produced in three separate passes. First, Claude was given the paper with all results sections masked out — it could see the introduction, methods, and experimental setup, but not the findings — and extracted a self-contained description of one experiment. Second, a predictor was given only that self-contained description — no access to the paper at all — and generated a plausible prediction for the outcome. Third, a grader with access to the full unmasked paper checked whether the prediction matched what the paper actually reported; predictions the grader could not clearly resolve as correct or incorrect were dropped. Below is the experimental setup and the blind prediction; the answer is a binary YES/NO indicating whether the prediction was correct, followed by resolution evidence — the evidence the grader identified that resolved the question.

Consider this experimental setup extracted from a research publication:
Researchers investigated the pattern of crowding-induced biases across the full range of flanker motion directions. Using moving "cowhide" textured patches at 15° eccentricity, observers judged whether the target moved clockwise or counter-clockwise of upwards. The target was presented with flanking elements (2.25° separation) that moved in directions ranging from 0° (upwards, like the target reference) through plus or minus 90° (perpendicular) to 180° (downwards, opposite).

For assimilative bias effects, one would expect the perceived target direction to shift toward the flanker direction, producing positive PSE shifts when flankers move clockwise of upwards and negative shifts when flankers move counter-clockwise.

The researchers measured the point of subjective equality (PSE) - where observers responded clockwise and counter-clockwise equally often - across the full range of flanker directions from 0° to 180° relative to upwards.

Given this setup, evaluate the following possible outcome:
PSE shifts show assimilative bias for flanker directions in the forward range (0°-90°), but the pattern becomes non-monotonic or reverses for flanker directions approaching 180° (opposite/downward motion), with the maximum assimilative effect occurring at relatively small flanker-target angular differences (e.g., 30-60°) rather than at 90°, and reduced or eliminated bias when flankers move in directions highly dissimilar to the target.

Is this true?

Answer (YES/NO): NO